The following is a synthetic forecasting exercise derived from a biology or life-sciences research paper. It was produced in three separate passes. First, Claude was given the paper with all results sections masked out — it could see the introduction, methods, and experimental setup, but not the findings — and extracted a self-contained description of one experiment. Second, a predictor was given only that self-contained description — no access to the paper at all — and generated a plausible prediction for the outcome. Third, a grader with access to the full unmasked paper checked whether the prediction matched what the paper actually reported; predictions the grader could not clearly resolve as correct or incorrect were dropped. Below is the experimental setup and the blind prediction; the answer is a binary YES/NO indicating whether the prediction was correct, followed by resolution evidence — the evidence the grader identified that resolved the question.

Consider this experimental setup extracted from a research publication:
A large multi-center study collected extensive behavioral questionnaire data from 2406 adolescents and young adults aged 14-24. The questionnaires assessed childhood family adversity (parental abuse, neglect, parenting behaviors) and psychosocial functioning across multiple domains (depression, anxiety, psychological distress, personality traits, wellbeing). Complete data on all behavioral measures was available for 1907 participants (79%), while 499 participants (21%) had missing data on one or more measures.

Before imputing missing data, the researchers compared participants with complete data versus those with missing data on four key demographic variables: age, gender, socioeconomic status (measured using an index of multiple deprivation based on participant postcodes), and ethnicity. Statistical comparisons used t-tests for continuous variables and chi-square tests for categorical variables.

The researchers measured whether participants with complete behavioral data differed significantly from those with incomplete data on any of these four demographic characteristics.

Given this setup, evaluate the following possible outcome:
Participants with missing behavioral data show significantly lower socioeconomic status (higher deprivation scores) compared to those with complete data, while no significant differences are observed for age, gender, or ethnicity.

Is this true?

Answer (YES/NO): NO